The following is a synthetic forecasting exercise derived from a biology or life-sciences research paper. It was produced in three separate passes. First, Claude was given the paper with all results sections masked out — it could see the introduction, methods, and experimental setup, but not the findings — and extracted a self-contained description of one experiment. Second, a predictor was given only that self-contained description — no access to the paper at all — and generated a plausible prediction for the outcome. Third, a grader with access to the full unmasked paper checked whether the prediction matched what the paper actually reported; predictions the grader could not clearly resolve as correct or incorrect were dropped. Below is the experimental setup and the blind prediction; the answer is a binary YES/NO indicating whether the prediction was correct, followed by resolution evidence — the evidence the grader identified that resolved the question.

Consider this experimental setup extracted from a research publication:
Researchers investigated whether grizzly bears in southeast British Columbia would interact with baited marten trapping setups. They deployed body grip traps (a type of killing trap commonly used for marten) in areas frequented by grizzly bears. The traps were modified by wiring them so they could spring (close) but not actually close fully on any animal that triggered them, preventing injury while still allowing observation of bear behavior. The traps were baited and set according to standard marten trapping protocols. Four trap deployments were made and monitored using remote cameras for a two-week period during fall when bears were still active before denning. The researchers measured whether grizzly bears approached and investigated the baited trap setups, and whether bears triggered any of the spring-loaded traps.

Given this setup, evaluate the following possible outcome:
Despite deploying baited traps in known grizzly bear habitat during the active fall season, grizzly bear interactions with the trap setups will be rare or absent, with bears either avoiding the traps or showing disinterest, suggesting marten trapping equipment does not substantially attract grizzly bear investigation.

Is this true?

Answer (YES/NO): NO